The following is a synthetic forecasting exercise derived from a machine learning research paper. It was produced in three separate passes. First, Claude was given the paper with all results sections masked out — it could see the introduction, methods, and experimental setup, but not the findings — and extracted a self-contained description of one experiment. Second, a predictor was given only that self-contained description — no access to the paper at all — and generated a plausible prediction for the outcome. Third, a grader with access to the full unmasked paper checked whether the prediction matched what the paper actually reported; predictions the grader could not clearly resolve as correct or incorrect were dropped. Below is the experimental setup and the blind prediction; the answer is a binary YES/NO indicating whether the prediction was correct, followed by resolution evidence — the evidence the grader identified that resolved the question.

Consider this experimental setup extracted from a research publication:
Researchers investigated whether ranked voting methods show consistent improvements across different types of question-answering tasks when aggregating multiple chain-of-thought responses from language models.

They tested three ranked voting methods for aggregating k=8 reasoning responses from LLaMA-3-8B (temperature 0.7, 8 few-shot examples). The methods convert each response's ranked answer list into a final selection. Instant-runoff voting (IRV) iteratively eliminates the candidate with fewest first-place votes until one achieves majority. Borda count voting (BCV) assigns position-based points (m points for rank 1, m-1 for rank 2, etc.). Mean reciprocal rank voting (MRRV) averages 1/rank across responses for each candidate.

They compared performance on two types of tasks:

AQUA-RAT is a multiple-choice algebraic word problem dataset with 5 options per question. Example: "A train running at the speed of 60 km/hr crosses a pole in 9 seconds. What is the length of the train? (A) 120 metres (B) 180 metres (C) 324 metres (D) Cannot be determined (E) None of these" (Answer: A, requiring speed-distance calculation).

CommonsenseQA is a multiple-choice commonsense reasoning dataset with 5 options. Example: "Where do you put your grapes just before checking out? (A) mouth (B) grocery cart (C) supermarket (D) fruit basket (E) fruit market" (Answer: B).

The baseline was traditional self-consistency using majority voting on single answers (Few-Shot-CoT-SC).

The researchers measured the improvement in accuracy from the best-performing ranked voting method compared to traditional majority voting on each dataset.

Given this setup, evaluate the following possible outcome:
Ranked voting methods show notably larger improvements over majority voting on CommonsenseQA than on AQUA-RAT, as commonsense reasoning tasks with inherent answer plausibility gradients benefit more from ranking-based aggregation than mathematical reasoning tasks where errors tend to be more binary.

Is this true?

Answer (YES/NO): NO